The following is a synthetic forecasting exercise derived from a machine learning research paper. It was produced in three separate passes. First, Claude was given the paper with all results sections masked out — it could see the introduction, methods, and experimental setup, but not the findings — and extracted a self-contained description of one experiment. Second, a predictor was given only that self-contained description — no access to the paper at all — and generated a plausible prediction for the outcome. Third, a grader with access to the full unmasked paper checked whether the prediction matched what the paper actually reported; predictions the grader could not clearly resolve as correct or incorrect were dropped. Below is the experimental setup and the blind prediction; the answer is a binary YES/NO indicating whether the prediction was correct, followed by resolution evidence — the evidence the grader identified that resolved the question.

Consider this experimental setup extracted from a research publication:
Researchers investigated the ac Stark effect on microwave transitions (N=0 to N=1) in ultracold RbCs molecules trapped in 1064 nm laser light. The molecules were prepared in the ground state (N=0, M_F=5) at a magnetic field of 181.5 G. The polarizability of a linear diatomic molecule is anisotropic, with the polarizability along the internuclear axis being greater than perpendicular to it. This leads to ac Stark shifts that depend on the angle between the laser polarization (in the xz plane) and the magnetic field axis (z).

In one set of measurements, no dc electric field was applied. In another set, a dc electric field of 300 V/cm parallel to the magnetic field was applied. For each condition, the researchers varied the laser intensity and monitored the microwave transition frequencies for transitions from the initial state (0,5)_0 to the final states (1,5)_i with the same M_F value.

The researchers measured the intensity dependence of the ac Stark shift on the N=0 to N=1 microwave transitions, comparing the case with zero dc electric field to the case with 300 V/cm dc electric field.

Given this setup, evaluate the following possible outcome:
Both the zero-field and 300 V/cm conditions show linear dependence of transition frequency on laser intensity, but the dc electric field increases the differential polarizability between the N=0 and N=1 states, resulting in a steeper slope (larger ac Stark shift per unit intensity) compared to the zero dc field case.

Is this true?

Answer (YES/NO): NO